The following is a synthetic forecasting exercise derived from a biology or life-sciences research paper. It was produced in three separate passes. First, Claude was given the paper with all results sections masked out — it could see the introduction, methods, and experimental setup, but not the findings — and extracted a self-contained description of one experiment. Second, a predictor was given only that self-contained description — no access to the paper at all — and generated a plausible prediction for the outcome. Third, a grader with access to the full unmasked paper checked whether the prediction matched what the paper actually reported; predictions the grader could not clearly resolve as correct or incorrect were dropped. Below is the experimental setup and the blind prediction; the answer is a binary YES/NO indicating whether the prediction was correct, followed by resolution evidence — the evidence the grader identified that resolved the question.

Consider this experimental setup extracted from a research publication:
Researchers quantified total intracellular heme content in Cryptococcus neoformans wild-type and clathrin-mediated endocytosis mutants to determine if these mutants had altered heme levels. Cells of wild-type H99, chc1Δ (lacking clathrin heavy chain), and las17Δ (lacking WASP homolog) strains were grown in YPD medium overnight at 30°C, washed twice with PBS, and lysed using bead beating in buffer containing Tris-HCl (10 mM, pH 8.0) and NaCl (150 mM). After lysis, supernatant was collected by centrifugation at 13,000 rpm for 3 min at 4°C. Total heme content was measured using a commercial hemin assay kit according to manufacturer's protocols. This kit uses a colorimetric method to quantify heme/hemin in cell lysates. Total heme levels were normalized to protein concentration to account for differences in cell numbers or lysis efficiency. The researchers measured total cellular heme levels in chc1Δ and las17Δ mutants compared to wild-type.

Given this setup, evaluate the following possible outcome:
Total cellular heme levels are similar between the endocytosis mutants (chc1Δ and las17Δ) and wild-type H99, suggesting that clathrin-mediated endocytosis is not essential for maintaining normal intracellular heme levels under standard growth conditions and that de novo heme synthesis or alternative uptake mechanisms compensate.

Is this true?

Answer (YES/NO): NO